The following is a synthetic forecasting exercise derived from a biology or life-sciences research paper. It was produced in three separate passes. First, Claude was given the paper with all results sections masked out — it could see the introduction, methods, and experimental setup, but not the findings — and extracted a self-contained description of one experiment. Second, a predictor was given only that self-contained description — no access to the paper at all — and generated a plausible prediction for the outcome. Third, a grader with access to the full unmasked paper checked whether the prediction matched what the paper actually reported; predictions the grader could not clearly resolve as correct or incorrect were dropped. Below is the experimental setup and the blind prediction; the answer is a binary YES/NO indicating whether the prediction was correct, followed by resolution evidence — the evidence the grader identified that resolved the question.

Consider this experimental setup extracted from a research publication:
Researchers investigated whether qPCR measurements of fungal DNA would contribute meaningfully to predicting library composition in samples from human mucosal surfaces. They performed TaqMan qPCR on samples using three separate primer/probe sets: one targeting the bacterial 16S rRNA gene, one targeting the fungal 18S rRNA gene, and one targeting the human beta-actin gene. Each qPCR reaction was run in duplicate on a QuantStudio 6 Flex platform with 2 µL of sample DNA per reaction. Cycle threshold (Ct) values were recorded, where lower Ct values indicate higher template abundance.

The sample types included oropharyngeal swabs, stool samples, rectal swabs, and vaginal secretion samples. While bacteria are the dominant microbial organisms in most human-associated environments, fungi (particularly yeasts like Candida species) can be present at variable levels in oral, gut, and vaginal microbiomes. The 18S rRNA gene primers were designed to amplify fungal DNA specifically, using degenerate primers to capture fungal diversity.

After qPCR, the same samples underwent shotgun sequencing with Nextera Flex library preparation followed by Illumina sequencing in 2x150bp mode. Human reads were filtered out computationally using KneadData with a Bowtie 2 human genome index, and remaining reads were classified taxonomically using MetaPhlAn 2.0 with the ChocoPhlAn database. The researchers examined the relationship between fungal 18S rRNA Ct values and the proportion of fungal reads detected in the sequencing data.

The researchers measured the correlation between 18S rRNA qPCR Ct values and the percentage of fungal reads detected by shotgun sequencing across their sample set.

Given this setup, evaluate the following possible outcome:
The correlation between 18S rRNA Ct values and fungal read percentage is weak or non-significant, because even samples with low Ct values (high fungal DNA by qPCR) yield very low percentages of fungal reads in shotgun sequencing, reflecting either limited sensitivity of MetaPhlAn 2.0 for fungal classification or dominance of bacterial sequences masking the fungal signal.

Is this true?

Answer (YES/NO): NO